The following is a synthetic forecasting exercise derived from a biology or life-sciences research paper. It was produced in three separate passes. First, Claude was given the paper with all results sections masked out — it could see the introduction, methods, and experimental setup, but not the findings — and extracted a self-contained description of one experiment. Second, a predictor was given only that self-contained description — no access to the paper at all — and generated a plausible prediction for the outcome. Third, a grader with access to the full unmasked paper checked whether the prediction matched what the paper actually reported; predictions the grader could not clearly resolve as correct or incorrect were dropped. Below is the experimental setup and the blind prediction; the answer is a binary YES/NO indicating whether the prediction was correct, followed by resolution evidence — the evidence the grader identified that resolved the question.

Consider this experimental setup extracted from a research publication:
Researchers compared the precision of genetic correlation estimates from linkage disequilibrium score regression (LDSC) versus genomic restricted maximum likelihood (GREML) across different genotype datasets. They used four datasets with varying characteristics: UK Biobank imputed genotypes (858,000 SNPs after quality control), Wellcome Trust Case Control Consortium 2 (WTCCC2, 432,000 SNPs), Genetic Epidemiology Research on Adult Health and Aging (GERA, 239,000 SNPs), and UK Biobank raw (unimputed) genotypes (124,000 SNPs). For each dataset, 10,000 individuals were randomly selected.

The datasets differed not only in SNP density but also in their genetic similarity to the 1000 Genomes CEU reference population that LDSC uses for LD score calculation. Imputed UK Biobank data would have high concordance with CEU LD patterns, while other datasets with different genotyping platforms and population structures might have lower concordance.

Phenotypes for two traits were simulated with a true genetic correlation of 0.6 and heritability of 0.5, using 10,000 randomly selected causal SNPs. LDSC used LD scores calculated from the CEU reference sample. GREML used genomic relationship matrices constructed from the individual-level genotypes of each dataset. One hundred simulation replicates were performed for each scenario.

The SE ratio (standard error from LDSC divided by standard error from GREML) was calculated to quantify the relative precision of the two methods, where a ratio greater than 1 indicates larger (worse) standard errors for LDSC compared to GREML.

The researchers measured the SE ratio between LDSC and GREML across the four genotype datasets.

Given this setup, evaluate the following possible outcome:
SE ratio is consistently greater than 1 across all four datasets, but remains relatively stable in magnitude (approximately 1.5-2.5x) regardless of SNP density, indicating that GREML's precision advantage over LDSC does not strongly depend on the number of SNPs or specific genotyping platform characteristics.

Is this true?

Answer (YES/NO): NO